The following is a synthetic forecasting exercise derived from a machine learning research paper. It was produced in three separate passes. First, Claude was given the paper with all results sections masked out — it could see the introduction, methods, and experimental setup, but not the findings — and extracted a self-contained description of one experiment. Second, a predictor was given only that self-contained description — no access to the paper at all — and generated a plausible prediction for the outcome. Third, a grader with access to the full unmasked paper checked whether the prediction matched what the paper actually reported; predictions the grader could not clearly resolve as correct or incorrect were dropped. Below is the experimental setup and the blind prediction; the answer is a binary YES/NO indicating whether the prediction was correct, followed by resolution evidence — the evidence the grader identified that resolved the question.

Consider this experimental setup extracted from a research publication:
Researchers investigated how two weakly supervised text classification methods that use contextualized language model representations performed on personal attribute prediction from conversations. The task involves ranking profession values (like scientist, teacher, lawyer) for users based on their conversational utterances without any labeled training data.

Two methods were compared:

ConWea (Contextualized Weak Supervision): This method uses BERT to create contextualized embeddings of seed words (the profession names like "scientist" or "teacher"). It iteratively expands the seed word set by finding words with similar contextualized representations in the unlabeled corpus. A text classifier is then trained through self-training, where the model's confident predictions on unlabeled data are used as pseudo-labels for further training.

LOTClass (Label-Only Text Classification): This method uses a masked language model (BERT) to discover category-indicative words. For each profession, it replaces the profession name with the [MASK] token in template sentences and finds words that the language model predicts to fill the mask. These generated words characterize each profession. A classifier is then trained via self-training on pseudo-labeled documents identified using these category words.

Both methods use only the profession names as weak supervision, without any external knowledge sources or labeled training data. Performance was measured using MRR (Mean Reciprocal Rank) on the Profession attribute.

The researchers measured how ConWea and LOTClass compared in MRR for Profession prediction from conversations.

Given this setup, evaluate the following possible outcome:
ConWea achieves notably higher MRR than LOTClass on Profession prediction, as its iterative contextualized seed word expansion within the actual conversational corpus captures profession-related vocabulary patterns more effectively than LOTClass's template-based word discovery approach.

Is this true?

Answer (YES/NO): NO